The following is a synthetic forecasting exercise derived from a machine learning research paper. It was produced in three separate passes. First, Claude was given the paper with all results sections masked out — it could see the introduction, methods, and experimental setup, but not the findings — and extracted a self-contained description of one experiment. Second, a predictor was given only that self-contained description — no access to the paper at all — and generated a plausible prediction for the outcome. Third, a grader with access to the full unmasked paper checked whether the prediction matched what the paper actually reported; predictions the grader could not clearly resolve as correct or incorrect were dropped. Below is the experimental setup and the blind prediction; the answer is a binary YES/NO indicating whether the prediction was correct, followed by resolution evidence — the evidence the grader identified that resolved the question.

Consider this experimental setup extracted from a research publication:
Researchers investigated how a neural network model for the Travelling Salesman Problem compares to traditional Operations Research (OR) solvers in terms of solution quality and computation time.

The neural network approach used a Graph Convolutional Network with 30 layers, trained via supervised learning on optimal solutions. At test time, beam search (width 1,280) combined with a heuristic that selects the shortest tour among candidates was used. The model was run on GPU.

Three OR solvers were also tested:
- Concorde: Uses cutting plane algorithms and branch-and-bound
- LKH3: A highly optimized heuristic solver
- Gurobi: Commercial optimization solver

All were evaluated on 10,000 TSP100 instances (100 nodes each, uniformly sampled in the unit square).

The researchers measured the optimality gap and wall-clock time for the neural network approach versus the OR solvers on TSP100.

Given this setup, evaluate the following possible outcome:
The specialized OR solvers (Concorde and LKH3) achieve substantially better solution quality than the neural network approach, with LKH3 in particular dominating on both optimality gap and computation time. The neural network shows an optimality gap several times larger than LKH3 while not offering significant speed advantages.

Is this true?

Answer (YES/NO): NO